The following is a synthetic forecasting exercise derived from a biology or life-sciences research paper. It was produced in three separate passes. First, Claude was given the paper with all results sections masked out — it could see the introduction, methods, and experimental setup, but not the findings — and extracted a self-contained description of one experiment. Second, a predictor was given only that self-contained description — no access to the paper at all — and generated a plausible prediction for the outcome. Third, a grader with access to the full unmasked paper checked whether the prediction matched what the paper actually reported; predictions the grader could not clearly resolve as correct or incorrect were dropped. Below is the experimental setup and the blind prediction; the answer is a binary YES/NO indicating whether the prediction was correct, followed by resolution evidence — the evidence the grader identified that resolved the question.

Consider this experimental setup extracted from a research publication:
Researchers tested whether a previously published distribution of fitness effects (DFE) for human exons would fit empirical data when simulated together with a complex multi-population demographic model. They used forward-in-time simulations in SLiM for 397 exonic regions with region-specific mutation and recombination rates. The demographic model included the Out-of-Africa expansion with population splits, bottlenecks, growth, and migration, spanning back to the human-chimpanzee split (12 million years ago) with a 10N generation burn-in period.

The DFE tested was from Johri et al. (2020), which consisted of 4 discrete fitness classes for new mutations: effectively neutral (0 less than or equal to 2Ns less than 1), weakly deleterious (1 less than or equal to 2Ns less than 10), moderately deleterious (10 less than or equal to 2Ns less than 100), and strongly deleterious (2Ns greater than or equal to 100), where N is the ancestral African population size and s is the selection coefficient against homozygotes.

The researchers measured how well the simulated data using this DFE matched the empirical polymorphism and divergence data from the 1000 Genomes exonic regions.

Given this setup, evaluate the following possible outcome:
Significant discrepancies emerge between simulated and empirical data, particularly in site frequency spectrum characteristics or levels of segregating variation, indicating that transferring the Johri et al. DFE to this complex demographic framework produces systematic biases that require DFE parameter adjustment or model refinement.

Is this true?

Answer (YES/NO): NO